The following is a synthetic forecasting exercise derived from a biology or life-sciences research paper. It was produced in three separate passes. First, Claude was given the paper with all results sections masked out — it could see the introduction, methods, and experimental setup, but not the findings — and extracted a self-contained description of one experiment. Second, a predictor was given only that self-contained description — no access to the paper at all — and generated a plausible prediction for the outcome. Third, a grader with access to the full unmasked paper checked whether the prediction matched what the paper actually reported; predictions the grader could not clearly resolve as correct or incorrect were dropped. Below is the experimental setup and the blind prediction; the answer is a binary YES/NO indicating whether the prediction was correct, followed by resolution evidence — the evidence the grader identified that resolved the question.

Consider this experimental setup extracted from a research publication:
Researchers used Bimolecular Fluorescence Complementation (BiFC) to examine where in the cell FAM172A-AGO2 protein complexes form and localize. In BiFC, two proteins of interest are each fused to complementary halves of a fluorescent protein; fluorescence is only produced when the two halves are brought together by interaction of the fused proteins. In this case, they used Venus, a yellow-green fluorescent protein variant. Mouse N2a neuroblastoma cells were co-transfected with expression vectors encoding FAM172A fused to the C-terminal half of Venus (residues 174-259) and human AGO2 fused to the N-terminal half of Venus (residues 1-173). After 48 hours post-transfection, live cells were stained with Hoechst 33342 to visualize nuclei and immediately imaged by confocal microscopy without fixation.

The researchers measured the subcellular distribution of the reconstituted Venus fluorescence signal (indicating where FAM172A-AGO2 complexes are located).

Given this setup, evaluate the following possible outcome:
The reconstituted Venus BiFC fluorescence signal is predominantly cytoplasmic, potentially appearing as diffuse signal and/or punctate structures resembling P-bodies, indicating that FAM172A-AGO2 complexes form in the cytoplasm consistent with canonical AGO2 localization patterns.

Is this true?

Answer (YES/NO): YES